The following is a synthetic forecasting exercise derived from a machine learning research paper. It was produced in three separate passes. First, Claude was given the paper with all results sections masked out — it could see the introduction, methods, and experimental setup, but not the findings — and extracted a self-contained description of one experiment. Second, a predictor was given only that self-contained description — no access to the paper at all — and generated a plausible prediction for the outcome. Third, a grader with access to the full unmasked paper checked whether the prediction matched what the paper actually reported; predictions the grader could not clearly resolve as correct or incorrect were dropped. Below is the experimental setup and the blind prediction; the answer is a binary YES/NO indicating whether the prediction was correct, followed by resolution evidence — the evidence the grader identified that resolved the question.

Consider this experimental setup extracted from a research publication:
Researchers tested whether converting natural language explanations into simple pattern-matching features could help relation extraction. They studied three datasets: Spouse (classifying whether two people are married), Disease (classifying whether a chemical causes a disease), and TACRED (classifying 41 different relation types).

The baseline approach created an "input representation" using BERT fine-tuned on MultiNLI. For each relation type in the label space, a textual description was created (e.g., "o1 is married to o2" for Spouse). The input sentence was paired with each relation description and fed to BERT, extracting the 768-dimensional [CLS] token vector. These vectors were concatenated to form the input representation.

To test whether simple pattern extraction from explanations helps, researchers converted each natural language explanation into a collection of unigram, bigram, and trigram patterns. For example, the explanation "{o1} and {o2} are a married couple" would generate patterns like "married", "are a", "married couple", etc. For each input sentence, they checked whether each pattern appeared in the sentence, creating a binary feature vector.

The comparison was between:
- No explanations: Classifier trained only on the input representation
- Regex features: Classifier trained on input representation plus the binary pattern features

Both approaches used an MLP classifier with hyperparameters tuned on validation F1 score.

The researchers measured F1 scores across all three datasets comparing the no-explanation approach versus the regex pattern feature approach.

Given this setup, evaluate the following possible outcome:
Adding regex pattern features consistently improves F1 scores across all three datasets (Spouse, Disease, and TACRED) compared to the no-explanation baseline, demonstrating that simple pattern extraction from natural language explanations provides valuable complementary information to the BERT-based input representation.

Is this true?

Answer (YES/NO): NO